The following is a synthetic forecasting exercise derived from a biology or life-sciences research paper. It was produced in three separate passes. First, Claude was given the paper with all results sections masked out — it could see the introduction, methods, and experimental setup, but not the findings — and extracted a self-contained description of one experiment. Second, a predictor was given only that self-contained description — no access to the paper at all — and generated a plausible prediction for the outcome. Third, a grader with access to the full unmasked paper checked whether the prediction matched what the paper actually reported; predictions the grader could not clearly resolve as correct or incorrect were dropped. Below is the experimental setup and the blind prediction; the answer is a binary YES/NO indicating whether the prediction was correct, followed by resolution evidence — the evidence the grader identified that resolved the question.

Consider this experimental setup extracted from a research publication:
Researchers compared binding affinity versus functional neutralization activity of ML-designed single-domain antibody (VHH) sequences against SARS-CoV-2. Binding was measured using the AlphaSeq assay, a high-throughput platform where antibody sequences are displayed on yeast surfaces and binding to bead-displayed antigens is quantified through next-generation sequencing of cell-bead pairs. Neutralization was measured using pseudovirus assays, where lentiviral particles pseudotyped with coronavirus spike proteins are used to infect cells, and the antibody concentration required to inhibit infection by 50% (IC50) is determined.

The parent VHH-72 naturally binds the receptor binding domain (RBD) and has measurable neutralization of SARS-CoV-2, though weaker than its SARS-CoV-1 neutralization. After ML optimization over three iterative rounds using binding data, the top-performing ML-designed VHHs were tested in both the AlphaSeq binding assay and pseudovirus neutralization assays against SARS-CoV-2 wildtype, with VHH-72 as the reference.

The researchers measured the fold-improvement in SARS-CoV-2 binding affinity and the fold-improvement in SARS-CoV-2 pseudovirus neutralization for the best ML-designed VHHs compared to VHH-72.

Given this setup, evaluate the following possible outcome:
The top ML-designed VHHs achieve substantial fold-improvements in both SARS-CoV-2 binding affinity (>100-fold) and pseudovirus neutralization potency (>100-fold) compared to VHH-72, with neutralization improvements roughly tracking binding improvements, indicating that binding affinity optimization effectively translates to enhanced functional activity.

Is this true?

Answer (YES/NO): NO